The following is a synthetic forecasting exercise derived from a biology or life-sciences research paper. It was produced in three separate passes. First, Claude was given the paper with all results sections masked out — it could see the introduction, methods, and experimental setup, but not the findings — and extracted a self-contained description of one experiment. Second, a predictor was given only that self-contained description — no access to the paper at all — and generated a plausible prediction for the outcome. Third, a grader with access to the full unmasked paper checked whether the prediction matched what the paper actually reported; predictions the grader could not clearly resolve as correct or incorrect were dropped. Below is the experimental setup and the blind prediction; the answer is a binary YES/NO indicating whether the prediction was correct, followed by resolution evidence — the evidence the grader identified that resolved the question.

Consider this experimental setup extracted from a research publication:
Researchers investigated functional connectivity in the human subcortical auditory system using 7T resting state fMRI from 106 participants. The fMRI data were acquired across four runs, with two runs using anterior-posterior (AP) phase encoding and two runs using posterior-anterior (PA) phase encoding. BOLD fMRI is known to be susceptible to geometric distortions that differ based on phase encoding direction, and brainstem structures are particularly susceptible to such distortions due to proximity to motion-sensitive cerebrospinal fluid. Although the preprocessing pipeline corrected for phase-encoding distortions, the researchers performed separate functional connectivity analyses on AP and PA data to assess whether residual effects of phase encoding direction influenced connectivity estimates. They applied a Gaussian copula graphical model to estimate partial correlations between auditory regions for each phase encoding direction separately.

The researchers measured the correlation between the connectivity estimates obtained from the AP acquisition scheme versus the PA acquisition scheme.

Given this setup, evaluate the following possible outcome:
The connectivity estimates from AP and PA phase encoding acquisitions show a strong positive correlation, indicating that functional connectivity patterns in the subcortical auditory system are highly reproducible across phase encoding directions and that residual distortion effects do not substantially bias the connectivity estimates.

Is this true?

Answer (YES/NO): YES